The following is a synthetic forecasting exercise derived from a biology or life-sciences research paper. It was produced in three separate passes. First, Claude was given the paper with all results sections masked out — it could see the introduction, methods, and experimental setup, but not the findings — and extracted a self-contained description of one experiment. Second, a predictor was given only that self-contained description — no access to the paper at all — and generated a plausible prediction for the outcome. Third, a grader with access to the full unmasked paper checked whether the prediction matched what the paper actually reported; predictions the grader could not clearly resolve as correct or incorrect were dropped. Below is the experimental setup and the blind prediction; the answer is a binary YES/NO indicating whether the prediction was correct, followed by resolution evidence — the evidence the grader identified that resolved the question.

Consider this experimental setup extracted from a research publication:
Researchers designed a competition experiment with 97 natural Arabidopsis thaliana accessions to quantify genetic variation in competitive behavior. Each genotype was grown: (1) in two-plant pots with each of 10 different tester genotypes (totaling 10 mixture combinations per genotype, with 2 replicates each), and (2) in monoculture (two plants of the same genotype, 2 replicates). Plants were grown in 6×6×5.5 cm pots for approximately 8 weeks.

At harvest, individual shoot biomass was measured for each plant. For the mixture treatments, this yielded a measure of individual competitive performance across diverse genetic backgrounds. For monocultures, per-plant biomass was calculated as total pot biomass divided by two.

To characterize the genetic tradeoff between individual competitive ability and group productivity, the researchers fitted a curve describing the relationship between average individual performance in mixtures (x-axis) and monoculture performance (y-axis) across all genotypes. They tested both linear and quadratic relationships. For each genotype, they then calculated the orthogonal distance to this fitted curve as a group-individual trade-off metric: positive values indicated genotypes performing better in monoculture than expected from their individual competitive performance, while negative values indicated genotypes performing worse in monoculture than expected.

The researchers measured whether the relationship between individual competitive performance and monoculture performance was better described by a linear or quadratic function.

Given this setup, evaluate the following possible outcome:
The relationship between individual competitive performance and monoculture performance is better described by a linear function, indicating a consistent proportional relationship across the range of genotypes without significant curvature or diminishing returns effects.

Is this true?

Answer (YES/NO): NO